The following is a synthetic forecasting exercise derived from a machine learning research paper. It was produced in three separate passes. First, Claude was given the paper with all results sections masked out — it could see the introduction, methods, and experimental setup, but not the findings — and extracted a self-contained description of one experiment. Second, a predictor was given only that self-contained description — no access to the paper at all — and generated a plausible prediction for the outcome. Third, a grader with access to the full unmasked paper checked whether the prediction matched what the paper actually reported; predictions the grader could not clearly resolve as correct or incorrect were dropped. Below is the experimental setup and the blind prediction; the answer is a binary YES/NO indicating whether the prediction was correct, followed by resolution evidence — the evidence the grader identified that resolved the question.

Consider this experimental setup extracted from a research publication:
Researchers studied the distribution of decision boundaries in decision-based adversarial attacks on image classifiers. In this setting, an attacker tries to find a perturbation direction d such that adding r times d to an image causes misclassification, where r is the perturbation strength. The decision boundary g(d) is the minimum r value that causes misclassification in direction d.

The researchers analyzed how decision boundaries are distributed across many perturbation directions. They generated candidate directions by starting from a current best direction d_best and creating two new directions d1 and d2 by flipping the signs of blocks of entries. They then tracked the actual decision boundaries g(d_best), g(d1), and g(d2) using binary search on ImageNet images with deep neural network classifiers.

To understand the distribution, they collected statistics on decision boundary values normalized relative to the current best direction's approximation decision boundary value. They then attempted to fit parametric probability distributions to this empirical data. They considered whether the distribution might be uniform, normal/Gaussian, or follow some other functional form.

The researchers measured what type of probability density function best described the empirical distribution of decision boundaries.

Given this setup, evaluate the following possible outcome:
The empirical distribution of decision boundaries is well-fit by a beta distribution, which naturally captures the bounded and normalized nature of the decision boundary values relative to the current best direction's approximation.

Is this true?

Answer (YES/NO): NO